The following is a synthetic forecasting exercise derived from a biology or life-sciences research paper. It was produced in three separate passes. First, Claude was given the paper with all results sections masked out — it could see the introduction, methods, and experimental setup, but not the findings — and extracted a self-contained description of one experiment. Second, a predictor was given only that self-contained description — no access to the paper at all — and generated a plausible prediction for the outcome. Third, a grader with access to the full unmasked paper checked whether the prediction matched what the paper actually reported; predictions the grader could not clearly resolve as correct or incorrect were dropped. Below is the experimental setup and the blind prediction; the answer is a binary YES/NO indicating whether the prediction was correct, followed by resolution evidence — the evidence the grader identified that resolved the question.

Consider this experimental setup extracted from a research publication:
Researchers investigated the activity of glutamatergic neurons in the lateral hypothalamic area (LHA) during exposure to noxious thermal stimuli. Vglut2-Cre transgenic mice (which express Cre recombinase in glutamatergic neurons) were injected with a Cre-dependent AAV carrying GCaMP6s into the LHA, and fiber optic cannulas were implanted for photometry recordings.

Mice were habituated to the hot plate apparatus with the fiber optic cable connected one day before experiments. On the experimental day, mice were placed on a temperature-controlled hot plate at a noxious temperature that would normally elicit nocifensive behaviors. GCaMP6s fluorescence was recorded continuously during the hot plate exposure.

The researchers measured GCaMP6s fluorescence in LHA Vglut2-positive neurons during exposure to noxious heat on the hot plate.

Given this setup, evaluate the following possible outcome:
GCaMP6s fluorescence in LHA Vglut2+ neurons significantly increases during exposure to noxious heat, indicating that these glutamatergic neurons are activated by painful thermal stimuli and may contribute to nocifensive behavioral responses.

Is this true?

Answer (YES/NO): NO